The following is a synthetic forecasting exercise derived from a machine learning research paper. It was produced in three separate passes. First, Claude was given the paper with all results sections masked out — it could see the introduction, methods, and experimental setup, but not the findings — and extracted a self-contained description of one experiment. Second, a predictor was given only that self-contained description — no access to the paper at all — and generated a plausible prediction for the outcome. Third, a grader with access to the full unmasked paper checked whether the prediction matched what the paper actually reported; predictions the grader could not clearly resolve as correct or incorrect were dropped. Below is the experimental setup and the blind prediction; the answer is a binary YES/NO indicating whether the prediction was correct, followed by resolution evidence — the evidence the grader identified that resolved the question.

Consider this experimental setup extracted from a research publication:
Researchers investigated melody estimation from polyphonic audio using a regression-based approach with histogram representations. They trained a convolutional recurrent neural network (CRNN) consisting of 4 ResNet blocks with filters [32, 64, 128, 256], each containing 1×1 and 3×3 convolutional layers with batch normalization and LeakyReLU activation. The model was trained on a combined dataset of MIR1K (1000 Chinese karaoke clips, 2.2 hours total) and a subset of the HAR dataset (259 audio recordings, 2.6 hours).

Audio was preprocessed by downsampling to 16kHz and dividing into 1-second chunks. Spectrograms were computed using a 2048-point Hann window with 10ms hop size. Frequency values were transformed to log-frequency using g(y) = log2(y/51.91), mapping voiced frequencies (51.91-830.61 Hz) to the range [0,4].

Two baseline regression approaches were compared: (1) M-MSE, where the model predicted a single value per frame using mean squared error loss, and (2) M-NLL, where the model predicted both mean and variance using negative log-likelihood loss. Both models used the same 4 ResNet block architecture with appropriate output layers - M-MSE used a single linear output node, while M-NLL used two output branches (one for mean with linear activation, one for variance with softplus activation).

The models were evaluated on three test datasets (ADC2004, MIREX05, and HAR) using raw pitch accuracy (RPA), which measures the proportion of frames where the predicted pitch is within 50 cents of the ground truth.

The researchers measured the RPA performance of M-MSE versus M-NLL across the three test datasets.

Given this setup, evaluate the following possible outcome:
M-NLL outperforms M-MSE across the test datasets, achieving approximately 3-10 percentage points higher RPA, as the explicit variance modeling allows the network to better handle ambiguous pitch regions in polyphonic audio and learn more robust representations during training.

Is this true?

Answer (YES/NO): NO